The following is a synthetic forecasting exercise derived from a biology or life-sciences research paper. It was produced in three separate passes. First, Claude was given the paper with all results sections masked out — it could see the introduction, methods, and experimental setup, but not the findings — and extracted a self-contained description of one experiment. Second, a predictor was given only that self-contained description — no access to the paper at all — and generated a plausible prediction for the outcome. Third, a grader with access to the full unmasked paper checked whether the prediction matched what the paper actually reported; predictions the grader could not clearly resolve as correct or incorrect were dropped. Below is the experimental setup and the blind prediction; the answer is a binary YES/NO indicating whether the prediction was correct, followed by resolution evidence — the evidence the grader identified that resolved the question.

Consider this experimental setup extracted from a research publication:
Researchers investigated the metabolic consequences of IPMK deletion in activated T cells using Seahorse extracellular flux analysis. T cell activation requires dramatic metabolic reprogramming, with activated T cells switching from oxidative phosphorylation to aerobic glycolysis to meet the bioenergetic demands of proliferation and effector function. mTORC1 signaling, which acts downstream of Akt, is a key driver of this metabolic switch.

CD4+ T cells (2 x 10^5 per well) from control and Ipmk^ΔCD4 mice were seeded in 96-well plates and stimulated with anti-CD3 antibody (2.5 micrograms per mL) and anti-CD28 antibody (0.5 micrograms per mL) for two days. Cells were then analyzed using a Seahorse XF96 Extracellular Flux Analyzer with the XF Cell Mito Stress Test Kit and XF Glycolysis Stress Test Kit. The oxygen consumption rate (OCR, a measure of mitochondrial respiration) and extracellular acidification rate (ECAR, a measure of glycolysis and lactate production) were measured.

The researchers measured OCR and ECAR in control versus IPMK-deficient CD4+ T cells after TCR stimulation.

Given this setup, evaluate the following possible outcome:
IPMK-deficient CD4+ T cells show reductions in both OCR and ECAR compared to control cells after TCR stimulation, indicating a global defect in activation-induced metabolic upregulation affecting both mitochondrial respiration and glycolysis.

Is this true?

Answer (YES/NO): YES